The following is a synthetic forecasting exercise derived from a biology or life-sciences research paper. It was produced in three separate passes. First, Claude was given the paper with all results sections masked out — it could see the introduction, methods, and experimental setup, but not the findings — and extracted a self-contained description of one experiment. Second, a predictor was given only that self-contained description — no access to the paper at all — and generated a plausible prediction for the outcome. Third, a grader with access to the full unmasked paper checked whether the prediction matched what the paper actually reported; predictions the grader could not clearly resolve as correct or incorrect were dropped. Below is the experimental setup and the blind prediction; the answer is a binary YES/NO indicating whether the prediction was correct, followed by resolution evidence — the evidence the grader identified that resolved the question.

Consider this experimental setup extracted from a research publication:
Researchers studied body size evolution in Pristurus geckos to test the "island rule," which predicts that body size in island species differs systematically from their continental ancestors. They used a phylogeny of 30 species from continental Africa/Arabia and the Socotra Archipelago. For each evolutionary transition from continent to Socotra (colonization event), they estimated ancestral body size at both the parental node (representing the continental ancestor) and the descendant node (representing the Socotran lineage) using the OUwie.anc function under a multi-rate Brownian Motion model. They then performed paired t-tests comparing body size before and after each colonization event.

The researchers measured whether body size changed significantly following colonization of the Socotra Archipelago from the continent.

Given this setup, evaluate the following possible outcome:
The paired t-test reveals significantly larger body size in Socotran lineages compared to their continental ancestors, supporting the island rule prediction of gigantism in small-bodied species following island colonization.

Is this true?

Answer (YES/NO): NO